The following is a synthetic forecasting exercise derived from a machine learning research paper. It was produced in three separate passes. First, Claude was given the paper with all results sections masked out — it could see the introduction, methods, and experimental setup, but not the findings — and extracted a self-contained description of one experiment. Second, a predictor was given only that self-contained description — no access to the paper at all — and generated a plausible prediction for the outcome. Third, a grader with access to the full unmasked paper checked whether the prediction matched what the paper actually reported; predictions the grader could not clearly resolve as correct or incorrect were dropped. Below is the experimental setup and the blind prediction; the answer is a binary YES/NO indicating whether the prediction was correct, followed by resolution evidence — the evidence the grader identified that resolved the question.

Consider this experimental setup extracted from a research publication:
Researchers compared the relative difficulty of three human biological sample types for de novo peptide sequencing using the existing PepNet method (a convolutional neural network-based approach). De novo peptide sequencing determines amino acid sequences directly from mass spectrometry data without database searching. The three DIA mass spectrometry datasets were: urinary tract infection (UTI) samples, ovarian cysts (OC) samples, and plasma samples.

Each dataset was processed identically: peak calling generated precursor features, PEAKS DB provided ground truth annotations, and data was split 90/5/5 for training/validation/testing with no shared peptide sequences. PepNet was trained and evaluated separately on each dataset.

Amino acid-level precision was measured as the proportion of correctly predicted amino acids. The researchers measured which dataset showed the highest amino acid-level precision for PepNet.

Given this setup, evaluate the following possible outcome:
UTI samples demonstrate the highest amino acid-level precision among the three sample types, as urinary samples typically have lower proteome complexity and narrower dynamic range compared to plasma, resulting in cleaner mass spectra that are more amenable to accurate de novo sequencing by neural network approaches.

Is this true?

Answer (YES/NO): NO